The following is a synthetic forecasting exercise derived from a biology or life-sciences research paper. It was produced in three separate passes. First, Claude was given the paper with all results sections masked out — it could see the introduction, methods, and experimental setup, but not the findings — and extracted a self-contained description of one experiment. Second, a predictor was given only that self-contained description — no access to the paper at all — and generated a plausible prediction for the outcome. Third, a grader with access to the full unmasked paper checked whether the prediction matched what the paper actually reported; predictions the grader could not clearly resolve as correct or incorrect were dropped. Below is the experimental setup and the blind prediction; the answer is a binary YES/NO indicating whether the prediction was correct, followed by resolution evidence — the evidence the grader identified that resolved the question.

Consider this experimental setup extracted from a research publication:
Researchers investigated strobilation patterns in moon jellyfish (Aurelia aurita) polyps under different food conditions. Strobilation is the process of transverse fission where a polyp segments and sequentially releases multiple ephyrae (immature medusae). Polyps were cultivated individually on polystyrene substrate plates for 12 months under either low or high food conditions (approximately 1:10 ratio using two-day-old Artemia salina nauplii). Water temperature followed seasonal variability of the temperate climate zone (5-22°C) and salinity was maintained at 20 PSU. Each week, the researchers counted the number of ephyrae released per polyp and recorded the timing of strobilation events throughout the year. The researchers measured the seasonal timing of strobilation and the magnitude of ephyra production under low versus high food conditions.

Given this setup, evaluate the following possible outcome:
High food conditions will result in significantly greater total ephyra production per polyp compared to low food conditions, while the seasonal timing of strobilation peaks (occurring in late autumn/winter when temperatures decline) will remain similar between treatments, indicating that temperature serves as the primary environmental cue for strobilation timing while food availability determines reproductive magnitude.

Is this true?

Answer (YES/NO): NO